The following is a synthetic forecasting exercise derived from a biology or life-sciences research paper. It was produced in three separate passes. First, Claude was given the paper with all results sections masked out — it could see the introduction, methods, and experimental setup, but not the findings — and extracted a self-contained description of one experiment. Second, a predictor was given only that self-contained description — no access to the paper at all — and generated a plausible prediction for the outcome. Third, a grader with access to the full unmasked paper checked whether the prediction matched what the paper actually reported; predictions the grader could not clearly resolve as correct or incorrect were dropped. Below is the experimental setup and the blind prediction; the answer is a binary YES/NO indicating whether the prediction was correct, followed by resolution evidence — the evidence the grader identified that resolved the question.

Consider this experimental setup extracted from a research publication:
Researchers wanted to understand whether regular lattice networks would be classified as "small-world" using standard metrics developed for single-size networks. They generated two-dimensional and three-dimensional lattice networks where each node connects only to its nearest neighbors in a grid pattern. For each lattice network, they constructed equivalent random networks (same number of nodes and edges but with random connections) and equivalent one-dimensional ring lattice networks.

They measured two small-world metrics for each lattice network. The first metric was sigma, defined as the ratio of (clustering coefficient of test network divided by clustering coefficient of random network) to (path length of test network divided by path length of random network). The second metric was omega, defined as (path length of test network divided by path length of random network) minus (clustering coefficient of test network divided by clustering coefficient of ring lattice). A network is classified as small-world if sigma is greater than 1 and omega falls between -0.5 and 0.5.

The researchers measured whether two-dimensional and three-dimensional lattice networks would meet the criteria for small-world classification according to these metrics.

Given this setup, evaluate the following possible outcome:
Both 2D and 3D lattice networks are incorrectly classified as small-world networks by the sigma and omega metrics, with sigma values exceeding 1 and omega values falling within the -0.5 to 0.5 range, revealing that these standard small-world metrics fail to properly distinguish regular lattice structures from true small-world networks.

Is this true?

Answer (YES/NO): YES